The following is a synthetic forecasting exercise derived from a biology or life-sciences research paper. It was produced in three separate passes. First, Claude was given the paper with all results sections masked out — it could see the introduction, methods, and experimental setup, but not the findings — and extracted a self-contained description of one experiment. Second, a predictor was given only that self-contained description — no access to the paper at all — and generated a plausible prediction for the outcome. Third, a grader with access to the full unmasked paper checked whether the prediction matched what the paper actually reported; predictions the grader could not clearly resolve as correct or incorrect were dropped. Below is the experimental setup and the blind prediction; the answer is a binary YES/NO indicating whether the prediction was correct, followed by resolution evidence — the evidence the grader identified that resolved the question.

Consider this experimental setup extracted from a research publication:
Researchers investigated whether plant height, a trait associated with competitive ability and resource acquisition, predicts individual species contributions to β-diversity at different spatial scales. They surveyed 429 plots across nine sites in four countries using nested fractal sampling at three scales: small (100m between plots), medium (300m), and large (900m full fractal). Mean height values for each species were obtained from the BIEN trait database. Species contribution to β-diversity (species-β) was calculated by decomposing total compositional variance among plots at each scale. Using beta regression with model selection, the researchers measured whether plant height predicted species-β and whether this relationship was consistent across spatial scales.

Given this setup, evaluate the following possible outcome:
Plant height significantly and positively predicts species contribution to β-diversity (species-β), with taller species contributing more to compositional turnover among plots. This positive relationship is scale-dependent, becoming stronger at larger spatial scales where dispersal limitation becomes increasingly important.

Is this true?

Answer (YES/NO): NO